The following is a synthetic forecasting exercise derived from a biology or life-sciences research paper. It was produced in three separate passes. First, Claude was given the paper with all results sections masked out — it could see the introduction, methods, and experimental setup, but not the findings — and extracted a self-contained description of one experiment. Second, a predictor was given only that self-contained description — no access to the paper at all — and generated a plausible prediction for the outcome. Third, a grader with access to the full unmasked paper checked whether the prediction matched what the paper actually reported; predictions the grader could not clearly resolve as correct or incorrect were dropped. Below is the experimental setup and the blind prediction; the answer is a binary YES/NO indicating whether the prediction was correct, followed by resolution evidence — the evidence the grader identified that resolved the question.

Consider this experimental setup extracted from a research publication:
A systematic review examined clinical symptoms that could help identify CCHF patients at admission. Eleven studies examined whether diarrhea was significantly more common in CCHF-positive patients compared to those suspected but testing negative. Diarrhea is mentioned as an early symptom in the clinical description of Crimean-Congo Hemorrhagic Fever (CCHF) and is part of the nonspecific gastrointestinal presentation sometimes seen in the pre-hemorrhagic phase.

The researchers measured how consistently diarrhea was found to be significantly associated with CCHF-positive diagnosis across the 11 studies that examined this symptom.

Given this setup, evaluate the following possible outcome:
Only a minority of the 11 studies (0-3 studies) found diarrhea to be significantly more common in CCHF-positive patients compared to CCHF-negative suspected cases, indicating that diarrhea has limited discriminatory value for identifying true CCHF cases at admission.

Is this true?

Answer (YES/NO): YES